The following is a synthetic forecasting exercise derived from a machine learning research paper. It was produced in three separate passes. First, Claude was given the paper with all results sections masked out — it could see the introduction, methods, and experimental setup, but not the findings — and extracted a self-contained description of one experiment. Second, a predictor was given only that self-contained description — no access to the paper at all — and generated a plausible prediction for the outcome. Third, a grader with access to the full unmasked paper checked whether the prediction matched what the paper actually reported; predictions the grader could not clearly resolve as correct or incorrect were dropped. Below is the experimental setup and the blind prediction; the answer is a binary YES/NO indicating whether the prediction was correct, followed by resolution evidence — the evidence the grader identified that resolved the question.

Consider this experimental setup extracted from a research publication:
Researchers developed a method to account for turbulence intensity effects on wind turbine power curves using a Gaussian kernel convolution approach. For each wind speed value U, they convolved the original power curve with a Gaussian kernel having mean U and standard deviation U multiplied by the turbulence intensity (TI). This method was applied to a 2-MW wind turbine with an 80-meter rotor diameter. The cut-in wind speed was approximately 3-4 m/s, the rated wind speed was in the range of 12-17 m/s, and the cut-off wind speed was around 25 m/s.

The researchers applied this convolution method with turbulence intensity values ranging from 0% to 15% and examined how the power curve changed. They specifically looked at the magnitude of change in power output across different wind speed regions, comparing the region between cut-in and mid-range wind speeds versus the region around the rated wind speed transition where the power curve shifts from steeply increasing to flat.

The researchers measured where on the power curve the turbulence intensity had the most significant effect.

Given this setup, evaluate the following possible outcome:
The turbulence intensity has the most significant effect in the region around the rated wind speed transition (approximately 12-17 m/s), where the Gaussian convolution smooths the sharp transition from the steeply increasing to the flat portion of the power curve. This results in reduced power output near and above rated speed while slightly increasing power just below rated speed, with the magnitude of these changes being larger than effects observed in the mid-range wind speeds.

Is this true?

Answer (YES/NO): YES